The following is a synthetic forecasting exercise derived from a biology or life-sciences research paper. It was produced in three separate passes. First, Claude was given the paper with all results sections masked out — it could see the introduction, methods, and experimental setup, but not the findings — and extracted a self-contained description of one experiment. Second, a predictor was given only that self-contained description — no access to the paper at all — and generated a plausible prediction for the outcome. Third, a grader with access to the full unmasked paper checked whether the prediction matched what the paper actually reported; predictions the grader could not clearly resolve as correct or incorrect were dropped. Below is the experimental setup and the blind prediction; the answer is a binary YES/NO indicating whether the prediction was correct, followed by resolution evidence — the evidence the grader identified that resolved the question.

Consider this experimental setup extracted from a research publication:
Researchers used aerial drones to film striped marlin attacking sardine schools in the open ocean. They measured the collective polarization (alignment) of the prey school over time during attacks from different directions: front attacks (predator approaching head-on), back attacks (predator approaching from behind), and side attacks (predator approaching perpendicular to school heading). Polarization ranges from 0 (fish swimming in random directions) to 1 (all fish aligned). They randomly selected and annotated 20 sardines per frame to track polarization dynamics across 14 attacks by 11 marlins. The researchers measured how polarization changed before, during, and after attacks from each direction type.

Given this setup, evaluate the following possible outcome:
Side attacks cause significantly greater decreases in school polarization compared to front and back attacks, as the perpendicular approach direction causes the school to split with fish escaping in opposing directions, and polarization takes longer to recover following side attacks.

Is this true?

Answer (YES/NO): NO